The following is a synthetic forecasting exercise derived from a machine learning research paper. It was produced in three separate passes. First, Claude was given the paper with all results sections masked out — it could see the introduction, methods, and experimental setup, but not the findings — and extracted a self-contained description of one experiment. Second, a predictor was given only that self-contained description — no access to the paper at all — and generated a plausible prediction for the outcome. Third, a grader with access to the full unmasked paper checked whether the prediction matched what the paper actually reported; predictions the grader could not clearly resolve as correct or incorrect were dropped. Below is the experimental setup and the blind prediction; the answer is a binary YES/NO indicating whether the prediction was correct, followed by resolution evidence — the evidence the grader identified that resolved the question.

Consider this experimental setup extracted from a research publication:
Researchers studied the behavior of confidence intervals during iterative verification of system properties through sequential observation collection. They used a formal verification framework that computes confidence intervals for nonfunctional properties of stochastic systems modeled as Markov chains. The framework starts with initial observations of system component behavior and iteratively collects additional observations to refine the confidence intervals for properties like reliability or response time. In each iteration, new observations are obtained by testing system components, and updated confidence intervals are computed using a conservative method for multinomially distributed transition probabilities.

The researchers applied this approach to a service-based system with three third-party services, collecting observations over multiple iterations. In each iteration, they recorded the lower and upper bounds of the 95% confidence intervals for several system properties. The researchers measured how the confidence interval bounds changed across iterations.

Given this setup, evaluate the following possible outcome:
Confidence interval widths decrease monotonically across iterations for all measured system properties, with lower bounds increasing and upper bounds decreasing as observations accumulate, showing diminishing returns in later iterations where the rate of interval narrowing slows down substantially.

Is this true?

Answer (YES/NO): NO